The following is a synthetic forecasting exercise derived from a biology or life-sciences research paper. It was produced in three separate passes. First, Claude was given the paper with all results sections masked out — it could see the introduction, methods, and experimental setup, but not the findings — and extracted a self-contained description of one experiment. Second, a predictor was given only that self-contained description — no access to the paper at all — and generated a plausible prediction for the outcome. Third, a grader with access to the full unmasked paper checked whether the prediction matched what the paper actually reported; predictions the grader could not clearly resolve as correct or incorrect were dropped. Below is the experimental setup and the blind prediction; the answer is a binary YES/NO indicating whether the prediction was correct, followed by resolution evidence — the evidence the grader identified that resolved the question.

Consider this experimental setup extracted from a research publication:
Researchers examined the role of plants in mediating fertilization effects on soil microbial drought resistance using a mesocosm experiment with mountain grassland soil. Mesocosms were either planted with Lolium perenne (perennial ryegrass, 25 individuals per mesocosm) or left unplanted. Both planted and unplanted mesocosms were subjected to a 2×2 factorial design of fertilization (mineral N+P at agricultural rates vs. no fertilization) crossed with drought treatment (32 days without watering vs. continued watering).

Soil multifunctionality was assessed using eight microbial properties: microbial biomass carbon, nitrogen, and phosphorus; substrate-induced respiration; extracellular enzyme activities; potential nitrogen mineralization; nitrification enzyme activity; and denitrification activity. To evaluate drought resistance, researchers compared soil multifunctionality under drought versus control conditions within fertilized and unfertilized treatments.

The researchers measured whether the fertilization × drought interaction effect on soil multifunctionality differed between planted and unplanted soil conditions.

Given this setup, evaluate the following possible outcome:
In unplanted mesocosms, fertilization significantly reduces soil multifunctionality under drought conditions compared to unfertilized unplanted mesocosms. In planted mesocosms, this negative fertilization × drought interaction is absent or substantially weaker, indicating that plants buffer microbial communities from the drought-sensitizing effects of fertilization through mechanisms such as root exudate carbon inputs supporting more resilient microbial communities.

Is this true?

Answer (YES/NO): NO